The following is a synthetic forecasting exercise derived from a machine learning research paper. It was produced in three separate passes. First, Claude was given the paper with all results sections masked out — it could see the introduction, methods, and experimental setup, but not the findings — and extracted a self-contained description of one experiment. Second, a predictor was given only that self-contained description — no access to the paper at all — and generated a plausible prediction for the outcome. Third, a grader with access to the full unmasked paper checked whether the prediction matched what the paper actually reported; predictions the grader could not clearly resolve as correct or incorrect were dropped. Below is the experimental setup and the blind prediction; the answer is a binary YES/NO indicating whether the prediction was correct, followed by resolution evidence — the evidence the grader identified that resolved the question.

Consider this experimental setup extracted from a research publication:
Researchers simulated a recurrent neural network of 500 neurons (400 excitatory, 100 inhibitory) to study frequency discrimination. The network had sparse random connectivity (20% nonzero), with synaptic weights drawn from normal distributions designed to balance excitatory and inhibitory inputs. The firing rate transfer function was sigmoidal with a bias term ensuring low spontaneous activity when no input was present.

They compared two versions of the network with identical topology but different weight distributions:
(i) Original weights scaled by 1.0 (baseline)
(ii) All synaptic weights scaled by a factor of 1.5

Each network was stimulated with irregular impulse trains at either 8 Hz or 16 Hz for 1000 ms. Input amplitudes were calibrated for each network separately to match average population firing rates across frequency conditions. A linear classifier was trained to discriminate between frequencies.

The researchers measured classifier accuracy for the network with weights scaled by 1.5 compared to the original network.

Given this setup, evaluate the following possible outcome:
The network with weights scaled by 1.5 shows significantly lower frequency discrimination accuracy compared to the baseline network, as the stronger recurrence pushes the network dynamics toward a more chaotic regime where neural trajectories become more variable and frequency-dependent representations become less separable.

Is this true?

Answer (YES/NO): NO